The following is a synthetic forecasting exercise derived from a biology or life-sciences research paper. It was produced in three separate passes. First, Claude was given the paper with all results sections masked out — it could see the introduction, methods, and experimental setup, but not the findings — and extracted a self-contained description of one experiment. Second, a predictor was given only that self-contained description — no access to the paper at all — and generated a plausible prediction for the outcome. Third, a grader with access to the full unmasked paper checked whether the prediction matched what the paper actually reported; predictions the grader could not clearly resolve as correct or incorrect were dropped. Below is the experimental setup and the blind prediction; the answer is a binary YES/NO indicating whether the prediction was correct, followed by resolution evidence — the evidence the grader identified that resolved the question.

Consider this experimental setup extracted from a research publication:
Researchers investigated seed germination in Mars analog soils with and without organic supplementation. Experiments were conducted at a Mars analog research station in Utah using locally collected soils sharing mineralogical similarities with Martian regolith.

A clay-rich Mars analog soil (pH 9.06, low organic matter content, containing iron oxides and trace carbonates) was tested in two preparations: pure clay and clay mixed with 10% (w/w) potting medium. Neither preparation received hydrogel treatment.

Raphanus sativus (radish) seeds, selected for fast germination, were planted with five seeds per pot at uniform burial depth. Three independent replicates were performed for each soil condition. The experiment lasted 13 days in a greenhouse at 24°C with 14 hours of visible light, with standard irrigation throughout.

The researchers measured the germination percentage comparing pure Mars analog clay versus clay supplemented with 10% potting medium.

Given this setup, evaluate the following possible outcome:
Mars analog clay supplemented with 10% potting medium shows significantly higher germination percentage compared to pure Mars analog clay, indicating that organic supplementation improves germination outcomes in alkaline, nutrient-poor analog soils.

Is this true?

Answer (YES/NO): YES